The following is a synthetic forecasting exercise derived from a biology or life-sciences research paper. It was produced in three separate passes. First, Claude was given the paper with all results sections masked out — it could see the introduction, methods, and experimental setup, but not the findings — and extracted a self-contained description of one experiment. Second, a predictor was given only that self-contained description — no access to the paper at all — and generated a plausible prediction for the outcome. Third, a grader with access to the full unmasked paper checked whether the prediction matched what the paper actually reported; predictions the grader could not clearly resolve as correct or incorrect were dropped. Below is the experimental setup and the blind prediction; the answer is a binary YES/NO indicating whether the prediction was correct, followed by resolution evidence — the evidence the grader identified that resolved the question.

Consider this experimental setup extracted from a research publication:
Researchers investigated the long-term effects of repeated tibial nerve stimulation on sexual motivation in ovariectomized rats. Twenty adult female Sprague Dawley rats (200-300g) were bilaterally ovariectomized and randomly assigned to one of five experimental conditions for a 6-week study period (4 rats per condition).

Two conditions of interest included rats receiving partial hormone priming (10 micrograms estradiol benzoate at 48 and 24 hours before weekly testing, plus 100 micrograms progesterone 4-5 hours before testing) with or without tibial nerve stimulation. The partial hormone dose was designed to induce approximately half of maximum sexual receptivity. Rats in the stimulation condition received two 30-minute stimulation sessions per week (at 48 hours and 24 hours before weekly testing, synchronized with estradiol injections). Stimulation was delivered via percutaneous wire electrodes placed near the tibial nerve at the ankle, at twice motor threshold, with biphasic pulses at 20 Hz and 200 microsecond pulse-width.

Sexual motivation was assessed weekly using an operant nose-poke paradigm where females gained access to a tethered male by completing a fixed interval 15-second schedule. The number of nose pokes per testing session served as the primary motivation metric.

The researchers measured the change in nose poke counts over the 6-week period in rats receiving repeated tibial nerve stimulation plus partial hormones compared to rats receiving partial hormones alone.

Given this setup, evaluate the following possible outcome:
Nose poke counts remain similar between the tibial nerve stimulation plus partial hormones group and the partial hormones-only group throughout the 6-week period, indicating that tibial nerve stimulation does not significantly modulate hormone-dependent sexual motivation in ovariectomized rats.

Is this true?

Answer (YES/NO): NO